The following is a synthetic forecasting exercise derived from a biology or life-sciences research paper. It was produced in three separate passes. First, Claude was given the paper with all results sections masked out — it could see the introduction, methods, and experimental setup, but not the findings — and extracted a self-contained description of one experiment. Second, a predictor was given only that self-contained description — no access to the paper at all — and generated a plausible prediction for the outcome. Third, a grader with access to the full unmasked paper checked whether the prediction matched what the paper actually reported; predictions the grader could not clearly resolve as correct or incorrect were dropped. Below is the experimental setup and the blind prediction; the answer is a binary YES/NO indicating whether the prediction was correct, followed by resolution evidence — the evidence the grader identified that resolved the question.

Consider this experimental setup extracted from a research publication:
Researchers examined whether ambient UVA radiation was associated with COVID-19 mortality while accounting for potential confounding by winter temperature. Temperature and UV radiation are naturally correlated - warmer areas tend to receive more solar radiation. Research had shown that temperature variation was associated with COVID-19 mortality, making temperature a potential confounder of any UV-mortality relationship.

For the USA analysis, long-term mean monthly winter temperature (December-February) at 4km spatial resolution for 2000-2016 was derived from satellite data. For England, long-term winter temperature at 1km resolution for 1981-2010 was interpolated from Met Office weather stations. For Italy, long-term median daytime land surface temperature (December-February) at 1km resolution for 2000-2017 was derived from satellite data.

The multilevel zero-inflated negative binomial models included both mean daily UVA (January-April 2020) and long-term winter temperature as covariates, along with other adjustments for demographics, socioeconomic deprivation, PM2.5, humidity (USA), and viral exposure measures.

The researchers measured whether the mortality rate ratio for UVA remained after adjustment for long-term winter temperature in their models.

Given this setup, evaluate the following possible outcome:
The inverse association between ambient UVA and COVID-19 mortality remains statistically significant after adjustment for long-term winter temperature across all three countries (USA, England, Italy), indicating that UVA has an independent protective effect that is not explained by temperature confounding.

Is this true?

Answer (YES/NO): YES